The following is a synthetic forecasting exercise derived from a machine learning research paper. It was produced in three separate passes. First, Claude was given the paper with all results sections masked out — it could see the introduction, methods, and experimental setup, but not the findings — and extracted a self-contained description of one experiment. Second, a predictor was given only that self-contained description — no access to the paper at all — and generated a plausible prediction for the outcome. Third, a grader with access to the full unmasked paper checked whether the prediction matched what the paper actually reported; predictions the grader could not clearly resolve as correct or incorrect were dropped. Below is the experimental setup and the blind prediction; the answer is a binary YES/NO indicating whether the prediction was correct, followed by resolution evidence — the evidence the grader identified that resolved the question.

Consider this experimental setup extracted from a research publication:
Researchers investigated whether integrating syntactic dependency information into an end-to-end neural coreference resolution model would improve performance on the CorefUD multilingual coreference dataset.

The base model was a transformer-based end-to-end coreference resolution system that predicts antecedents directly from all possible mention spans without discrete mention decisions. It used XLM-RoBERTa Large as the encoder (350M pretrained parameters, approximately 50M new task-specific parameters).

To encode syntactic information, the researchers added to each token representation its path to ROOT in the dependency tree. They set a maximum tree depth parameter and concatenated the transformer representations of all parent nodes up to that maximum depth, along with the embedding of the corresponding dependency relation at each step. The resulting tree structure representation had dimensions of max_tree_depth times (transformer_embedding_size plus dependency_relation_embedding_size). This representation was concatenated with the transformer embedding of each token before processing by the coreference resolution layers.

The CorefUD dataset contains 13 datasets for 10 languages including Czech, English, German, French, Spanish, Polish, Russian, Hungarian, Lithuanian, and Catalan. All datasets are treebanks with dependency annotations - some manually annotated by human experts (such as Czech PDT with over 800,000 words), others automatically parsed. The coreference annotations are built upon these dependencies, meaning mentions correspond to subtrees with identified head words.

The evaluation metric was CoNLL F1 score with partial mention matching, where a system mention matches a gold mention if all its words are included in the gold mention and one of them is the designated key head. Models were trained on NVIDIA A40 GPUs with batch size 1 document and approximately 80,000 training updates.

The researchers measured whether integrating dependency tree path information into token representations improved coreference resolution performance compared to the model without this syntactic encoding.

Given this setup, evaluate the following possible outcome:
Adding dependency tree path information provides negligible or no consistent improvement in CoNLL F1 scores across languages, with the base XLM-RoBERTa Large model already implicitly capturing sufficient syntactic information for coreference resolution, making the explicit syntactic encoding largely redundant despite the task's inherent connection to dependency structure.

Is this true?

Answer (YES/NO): NO